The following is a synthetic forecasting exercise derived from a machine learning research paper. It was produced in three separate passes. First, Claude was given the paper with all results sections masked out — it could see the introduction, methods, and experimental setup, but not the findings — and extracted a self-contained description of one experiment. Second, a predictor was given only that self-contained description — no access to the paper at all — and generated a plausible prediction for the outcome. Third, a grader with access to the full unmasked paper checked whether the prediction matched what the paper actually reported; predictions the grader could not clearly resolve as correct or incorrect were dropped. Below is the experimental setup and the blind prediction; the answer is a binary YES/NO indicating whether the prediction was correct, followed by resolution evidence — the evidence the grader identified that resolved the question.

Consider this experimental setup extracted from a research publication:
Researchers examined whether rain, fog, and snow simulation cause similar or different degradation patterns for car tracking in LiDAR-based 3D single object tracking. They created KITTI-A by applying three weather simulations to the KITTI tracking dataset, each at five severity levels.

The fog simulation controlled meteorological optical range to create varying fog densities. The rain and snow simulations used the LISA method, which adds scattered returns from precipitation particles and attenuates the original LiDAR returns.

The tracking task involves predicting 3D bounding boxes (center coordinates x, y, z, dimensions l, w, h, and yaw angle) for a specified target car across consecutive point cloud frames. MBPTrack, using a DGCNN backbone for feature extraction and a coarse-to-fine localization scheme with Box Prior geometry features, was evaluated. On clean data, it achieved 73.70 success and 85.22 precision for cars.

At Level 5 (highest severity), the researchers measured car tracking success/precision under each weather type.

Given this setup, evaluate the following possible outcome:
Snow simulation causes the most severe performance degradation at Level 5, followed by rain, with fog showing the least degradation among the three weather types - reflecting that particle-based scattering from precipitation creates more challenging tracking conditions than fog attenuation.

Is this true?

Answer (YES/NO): YES